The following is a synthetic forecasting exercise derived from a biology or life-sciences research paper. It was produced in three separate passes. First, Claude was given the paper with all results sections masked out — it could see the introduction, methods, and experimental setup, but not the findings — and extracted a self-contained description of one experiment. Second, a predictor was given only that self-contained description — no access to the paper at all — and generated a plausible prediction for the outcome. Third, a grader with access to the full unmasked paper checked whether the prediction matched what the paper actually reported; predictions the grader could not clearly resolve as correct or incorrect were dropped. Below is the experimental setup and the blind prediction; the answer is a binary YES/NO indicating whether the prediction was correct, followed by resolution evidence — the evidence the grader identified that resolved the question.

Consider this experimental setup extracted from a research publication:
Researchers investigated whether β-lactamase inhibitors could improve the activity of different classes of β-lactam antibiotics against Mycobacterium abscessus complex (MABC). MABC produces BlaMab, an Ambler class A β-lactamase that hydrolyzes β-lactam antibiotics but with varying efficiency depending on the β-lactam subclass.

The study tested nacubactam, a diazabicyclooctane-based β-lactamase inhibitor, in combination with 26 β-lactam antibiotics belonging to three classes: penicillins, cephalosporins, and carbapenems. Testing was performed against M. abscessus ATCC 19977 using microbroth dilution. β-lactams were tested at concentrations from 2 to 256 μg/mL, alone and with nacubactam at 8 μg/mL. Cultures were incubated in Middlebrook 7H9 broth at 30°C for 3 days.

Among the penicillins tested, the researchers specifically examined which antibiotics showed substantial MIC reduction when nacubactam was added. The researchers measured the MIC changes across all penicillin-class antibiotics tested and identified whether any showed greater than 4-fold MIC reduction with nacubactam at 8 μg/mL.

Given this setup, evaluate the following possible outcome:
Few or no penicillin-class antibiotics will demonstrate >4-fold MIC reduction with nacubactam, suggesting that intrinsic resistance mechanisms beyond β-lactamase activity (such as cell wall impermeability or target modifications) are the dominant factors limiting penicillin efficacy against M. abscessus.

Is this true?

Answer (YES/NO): YES